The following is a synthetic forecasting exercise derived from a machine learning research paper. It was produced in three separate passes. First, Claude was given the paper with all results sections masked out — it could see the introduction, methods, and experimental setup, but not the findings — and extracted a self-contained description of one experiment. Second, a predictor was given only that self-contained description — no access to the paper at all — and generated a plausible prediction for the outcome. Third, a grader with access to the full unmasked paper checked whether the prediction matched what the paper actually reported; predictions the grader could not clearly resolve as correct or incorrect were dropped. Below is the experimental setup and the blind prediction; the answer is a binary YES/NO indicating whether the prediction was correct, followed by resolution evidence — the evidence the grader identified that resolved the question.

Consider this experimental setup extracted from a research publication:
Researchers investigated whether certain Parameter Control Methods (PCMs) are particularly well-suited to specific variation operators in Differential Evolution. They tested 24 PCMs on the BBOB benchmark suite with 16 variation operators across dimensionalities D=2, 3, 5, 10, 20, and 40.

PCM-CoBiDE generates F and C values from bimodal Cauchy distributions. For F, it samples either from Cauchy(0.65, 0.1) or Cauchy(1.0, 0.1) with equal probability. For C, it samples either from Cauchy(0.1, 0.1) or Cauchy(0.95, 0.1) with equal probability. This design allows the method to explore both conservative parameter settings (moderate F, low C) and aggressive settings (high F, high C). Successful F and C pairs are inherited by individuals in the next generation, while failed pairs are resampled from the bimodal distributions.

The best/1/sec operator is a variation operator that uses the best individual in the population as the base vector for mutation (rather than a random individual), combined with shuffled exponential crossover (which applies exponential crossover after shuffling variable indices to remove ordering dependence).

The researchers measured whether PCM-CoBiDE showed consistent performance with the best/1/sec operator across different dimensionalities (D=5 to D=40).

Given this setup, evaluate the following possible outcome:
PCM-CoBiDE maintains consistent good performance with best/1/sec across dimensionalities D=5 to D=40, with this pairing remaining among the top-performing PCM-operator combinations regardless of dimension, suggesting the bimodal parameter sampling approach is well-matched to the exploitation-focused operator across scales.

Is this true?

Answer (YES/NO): YES